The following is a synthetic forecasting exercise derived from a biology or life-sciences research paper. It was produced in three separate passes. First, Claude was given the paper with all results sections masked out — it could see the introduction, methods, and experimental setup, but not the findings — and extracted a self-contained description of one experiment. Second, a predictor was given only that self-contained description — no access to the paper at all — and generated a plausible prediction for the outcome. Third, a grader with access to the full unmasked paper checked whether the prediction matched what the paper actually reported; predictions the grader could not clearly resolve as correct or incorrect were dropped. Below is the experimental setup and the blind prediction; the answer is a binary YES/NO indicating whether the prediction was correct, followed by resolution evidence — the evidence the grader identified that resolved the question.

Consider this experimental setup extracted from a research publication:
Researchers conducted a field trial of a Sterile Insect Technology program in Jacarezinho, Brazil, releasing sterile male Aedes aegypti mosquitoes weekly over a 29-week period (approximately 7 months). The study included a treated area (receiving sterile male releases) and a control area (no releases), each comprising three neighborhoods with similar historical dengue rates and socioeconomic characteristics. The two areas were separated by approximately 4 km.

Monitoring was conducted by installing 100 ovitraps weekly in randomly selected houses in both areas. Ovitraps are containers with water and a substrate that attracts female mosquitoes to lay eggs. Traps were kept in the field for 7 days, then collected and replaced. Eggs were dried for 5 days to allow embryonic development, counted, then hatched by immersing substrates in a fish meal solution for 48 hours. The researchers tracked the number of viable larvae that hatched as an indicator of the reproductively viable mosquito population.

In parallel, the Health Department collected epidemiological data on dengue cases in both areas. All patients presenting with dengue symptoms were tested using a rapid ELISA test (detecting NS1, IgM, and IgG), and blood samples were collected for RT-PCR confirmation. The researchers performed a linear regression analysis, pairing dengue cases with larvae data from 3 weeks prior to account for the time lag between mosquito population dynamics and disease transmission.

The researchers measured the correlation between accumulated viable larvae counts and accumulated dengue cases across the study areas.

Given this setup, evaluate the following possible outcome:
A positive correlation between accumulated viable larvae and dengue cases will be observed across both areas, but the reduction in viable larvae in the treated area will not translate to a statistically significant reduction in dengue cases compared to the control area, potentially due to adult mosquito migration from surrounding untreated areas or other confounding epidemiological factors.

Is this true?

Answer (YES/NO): NO